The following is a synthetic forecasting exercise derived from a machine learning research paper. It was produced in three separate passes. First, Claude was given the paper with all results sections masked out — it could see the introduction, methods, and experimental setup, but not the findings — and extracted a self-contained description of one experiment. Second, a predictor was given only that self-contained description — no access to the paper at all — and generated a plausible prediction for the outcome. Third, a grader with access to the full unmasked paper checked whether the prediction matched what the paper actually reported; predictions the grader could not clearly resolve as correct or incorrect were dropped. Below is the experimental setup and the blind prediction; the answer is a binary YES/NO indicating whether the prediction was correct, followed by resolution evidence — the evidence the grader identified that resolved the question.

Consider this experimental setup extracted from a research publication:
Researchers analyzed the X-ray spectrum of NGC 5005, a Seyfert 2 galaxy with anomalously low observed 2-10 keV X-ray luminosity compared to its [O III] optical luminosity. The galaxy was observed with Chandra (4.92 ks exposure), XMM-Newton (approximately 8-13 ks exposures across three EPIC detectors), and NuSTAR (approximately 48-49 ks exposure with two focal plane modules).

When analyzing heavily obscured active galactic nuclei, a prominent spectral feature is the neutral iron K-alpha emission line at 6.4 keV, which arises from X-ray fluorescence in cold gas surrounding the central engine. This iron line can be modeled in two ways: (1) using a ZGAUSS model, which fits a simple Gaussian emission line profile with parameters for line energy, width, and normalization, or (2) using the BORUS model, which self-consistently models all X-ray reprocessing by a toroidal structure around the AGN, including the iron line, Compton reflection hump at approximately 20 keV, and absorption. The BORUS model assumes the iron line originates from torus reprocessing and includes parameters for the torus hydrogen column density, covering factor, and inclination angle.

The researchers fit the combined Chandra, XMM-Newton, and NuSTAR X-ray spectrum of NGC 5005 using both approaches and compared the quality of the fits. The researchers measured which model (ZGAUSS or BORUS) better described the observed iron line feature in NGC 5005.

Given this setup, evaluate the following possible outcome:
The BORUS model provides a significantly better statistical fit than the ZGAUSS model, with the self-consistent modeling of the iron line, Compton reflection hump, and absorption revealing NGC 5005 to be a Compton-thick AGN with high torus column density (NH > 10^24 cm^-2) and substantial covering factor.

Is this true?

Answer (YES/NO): NO